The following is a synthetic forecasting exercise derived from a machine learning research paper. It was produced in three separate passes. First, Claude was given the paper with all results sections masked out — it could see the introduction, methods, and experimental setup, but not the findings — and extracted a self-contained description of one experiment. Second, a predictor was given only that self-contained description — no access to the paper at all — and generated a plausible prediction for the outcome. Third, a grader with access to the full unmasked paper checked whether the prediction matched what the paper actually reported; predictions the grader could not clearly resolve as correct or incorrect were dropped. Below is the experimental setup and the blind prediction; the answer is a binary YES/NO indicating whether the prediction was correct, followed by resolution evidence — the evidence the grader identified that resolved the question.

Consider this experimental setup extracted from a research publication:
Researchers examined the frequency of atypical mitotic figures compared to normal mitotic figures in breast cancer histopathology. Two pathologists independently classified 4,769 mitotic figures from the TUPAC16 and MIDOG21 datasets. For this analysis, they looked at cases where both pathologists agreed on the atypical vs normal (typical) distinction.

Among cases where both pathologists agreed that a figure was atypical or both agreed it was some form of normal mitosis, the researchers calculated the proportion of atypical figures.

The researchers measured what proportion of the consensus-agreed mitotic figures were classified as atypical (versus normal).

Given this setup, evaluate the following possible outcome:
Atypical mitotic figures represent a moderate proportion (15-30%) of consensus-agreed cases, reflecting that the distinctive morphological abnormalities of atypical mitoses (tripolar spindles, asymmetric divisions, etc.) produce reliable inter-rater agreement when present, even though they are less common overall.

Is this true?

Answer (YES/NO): YES